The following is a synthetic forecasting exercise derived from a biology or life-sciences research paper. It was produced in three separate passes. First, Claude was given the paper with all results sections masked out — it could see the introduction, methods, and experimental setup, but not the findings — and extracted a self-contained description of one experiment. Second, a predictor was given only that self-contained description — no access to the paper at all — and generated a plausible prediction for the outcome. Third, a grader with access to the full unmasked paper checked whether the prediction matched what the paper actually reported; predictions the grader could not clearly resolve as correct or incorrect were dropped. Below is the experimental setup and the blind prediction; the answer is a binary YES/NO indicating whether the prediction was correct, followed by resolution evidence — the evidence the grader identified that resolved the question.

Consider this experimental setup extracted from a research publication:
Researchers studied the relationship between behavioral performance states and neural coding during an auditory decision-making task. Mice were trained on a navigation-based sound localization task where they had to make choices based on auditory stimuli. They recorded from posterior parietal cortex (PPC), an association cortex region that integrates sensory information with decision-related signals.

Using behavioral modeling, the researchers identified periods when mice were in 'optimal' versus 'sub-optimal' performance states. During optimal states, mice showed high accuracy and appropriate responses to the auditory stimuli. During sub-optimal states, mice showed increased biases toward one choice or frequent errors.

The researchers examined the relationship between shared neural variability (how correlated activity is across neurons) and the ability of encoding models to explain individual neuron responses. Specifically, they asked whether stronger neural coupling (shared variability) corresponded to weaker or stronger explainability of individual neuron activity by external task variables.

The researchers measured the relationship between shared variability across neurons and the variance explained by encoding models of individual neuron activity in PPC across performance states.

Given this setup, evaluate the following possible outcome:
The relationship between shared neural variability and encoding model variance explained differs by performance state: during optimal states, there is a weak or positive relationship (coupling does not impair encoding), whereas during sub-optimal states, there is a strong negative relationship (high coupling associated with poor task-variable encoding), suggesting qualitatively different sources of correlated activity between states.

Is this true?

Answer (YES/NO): NO